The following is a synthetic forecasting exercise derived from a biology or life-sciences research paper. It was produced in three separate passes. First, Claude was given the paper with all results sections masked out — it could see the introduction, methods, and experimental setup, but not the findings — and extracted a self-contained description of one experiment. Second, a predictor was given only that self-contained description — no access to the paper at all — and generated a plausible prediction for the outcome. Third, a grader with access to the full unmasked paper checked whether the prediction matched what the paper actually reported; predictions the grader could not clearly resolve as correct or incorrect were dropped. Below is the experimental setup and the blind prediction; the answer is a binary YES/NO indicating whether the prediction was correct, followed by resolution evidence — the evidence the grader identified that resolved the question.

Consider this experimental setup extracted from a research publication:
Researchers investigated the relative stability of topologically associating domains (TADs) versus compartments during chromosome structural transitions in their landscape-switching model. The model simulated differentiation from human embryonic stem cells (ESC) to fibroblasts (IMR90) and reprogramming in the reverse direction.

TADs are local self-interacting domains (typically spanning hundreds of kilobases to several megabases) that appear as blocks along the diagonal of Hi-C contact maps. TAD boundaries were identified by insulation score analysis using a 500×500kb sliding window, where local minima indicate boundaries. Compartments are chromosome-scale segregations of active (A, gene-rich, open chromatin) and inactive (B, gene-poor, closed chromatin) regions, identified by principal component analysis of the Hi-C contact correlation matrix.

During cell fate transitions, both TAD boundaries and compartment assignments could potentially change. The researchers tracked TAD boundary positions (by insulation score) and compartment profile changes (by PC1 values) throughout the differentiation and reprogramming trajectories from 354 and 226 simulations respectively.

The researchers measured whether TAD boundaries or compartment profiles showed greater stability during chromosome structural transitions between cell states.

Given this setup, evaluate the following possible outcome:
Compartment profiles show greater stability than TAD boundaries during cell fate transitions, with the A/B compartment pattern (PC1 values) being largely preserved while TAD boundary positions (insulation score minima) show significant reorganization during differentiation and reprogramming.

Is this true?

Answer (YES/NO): NO